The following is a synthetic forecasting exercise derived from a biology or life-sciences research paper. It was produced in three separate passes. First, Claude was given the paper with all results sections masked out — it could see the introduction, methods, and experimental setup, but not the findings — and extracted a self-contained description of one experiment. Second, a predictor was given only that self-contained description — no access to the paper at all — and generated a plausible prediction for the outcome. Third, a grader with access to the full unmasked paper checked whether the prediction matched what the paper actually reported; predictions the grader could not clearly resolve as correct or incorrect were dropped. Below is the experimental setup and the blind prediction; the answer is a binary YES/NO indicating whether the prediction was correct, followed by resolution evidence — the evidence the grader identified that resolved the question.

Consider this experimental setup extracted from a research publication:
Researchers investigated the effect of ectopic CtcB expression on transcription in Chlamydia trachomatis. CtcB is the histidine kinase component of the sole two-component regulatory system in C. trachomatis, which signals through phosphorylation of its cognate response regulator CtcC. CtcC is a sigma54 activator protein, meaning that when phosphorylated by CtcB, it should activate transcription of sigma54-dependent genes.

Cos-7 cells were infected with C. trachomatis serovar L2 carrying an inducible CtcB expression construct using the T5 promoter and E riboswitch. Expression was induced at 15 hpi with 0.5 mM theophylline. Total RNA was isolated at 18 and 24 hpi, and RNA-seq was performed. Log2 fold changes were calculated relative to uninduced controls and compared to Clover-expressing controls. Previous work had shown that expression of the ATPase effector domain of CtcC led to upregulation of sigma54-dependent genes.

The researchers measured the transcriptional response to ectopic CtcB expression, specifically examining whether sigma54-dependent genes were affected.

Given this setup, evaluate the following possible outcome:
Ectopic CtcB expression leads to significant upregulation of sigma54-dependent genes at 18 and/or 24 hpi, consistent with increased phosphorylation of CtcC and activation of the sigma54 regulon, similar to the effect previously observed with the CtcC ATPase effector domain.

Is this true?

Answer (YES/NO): YES